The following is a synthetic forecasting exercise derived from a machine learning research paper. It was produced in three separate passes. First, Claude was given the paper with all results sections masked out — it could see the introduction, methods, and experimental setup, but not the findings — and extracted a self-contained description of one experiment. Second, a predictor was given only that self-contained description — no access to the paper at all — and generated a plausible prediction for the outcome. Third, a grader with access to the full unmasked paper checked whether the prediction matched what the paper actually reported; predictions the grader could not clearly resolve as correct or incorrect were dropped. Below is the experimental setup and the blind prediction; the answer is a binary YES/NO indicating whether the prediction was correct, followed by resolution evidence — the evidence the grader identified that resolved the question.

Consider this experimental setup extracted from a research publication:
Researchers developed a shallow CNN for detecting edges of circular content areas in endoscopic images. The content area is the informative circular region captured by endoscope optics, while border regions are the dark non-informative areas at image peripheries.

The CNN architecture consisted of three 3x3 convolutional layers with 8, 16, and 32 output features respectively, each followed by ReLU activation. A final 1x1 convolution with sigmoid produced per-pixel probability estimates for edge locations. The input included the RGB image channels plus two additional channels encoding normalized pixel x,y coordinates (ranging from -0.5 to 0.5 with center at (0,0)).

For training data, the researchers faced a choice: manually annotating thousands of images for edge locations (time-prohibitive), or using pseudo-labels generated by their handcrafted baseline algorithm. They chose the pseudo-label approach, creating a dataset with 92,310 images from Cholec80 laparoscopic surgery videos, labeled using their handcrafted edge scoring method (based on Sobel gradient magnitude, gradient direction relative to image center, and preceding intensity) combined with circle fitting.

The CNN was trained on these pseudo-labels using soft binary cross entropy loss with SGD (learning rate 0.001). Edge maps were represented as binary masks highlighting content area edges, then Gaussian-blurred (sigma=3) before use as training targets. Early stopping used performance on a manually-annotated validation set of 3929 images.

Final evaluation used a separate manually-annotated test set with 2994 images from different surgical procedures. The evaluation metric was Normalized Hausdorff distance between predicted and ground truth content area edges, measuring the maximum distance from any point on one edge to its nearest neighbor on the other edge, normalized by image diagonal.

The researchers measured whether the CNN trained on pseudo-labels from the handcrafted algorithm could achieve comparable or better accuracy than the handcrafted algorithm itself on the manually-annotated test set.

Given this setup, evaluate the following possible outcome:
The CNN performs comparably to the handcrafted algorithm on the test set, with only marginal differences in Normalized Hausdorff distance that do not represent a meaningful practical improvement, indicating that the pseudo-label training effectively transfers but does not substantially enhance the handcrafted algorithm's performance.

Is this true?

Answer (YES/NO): YES